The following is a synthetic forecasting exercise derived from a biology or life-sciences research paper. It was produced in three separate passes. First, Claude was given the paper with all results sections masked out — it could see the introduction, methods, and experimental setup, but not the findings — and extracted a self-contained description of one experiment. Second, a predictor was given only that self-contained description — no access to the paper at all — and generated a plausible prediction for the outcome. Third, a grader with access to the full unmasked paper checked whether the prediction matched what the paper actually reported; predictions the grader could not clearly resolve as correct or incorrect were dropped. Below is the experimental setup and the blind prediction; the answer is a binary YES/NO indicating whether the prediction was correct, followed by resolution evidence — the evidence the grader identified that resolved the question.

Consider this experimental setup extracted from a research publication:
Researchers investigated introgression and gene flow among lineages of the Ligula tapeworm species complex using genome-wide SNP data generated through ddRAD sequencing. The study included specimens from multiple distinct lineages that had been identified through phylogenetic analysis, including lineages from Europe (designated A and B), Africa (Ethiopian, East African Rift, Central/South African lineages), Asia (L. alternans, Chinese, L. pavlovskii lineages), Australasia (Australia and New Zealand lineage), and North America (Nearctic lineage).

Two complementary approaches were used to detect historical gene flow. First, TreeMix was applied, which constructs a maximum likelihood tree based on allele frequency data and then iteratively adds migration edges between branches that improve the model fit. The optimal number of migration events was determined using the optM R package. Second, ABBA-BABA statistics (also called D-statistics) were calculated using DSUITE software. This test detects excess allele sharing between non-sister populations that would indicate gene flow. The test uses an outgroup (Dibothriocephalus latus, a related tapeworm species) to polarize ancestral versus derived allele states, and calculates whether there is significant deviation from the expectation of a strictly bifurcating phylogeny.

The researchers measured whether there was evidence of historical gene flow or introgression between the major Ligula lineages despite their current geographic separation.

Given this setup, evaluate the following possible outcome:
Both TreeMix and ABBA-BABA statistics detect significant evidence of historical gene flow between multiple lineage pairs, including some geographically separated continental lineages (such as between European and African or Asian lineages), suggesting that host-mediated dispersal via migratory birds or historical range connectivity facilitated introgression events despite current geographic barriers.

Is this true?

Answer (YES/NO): YES